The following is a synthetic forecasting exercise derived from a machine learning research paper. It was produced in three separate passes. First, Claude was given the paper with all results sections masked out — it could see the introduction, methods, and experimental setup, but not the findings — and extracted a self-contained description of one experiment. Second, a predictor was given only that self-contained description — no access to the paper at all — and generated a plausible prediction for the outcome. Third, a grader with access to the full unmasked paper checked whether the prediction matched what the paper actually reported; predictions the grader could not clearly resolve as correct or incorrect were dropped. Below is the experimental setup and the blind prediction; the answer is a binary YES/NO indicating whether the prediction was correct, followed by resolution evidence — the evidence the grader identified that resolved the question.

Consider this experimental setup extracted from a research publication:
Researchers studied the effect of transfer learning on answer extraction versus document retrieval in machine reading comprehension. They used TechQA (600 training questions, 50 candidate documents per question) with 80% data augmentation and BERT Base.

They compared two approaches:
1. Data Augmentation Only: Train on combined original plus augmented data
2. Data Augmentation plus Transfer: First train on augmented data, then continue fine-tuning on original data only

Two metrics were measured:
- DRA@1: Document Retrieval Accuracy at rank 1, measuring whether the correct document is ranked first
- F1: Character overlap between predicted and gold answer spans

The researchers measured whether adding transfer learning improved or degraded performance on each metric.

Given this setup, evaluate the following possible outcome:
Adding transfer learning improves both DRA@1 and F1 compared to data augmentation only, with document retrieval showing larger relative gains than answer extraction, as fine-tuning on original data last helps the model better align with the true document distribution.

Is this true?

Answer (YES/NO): NO